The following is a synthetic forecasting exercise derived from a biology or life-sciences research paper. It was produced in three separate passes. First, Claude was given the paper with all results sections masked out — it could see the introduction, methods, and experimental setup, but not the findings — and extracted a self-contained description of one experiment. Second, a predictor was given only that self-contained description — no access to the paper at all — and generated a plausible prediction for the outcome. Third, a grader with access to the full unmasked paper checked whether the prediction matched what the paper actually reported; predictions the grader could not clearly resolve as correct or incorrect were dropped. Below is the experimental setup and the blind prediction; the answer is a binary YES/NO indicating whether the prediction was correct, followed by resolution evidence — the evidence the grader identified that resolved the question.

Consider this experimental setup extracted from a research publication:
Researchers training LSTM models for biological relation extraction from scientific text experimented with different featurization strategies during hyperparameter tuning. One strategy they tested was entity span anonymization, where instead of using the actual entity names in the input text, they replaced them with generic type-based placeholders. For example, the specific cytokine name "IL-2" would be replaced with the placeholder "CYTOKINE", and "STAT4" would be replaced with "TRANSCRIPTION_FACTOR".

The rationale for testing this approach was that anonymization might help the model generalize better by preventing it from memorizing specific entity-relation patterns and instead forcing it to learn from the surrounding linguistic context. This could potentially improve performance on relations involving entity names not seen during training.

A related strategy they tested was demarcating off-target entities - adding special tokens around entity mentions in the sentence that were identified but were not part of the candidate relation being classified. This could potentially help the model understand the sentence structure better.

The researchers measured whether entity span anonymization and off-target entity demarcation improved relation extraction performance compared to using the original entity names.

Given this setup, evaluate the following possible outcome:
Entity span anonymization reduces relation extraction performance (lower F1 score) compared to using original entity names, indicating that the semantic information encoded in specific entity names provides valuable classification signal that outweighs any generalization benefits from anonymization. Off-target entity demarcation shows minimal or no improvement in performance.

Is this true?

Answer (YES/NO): NO